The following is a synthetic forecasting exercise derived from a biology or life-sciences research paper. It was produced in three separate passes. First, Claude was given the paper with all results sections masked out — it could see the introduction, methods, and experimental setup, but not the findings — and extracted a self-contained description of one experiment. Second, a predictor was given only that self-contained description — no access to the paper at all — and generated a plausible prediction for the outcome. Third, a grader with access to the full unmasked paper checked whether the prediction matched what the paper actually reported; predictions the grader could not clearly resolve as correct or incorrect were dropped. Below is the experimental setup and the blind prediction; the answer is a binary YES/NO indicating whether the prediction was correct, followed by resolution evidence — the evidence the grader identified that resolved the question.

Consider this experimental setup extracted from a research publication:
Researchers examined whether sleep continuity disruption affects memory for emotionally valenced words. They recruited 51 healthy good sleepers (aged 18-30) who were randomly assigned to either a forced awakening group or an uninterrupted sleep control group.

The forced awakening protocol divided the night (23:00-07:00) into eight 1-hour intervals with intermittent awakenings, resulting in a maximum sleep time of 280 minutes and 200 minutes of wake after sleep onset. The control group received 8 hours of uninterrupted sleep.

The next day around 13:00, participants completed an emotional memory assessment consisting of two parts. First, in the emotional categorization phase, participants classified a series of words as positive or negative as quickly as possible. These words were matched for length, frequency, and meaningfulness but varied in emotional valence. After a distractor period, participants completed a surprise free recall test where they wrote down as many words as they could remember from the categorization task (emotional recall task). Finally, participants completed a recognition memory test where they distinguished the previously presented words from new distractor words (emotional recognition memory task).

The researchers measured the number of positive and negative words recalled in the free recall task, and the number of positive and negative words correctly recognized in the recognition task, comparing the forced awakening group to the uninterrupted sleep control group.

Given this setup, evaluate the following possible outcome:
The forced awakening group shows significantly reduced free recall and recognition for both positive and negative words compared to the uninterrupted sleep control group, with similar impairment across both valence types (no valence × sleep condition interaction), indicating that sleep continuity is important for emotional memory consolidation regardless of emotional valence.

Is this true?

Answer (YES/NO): NO